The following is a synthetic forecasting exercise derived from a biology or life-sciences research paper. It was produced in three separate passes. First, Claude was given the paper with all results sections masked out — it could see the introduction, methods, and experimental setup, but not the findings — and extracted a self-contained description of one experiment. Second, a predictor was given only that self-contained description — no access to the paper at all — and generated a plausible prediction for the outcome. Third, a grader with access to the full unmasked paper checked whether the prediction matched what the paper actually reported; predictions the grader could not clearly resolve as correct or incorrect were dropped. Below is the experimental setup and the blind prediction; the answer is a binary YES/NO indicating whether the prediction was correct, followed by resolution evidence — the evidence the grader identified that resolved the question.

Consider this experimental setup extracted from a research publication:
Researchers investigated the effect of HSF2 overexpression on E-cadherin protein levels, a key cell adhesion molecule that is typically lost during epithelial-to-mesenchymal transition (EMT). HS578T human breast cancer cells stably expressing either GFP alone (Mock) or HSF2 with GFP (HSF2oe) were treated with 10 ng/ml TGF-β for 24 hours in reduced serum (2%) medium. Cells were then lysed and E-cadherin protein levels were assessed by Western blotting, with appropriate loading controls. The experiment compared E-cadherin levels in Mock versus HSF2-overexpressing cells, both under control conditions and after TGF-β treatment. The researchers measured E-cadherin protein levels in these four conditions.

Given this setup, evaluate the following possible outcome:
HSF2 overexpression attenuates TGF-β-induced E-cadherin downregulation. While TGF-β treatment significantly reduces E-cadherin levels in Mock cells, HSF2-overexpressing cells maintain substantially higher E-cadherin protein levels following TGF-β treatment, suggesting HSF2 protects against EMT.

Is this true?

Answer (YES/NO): YES